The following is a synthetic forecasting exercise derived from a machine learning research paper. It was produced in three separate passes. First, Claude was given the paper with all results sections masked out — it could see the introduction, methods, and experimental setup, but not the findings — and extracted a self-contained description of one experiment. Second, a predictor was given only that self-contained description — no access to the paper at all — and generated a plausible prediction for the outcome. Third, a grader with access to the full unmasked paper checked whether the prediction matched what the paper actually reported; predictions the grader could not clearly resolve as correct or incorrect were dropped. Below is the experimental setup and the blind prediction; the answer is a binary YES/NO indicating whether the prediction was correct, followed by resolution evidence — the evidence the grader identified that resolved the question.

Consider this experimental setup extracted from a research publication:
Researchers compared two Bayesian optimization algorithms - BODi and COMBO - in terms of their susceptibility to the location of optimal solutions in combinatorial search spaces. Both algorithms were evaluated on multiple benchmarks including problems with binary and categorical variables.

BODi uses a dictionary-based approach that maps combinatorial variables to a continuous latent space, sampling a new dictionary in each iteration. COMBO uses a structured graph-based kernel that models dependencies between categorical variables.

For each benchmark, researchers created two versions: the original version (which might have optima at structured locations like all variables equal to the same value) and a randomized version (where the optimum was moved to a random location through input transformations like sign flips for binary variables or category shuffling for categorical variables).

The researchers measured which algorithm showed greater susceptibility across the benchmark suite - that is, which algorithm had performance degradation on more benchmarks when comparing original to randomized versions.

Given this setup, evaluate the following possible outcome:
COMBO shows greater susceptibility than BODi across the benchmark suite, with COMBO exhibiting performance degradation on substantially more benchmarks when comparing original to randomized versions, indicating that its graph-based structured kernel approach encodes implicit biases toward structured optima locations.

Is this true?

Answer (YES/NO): NO